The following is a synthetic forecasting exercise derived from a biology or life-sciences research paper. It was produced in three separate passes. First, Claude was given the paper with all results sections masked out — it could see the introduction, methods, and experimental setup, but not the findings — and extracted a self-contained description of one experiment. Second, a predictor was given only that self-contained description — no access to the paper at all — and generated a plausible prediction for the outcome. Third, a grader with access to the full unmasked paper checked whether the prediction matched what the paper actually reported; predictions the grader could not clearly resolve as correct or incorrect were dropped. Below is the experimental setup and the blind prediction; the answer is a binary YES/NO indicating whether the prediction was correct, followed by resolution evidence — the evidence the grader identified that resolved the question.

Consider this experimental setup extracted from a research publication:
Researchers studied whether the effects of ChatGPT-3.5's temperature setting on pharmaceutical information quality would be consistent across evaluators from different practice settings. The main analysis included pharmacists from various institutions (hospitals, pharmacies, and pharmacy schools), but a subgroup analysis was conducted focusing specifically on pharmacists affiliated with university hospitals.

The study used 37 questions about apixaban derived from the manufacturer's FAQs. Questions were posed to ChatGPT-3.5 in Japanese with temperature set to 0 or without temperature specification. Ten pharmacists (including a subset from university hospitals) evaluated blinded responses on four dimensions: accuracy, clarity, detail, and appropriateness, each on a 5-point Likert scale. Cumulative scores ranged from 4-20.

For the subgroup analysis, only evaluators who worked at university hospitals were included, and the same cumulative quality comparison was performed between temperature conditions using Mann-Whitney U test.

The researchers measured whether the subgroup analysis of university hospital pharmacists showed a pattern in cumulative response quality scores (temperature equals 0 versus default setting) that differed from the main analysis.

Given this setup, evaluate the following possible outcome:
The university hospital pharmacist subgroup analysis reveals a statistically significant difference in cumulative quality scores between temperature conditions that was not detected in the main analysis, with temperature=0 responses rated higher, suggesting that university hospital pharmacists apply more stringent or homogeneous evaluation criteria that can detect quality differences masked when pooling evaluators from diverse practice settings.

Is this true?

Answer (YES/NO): NO